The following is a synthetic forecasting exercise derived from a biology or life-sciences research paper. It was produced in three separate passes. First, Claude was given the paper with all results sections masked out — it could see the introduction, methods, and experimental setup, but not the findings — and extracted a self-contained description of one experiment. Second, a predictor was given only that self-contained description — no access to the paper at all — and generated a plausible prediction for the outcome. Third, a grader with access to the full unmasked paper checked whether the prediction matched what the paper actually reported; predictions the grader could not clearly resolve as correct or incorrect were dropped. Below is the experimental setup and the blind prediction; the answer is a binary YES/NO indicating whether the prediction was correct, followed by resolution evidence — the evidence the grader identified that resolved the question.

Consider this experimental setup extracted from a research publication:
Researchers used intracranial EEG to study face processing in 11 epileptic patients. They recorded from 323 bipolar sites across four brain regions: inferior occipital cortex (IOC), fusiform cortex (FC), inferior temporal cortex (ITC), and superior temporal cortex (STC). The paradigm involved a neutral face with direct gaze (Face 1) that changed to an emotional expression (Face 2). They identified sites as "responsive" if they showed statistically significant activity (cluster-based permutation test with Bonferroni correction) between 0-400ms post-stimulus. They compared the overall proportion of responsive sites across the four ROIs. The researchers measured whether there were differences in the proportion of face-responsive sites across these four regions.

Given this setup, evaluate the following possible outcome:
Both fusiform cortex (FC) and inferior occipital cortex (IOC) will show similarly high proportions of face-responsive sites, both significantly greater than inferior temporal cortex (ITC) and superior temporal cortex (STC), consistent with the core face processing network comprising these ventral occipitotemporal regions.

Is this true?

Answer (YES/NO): NO